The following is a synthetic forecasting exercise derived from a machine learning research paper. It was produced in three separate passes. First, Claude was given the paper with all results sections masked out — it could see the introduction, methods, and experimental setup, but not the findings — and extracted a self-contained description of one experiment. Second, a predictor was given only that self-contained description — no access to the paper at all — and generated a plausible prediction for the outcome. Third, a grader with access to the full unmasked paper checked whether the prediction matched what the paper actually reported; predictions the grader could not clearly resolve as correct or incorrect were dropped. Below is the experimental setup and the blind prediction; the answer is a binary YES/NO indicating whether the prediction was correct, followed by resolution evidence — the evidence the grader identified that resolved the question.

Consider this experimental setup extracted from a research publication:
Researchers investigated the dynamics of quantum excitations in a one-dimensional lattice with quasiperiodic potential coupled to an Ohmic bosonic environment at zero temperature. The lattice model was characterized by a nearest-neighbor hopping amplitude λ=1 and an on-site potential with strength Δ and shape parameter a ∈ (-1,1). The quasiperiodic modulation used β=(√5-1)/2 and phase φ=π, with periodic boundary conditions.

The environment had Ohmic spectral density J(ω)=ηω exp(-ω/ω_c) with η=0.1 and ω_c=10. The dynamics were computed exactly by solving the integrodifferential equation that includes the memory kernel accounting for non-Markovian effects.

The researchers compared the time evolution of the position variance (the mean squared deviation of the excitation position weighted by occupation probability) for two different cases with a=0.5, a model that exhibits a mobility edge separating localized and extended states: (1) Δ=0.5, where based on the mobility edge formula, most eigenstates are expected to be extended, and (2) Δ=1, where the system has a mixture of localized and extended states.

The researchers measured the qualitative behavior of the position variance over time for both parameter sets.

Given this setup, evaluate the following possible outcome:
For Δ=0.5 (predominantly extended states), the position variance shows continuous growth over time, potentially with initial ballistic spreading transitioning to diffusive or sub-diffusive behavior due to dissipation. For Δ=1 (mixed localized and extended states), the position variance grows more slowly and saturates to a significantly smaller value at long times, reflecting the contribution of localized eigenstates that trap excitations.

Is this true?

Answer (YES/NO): NO